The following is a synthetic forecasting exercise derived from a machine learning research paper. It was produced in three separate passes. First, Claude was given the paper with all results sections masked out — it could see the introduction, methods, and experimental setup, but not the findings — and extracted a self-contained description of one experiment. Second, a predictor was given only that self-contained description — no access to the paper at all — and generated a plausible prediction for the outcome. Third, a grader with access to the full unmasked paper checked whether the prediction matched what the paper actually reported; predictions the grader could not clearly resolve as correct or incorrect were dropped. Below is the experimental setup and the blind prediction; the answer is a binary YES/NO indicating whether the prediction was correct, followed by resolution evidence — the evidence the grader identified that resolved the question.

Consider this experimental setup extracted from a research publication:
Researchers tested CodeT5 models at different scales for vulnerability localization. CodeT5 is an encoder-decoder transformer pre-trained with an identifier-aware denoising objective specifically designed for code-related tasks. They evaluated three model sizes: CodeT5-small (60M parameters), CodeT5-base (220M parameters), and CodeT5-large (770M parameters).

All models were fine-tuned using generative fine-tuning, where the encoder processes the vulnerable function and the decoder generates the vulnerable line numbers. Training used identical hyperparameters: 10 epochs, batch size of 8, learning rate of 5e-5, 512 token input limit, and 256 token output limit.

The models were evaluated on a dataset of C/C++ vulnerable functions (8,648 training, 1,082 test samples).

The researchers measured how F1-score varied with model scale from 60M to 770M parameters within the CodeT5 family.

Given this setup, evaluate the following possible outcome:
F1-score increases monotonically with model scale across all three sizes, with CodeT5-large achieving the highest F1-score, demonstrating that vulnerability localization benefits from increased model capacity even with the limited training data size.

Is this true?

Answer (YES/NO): YES